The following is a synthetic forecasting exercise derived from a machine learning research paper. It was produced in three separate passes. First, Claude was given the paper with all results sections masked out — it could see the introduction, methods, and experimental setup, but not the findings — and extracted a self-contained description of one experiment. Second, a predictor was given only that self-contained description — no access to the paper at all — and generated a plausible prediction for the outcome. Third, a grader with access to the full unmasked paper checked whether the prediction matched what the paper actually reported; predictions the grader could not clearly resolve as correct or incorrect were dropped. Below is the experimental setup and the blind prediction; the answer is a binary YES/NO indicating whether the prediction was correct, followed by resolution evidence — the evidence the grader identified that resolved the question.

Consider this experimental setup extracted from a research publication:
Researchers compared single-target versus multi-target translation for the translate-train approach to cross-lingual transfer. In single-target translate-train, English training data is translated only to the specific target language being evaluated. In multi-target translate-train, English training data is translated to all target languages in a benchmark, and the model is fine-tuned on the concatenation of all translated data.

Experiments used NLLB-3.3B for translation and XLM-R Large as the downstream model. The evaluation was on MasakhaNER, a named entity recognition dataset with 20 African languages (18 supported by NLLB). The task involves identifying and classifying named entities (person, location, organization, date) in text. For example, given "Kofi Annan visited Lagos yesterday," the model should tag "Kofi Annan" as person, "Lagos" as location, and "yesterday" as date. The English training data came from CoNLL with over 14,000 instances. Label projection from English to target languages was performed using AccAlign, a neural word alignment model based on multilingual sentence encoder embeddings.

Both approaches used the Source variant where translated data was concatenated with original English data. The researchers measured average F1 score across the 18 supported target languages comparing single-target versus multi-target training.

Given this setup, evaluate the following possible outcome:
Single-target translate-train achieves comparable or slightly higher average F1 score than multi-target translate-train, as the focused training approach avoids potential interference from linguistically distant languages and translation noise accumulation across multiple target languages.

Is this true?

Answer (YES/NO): NO